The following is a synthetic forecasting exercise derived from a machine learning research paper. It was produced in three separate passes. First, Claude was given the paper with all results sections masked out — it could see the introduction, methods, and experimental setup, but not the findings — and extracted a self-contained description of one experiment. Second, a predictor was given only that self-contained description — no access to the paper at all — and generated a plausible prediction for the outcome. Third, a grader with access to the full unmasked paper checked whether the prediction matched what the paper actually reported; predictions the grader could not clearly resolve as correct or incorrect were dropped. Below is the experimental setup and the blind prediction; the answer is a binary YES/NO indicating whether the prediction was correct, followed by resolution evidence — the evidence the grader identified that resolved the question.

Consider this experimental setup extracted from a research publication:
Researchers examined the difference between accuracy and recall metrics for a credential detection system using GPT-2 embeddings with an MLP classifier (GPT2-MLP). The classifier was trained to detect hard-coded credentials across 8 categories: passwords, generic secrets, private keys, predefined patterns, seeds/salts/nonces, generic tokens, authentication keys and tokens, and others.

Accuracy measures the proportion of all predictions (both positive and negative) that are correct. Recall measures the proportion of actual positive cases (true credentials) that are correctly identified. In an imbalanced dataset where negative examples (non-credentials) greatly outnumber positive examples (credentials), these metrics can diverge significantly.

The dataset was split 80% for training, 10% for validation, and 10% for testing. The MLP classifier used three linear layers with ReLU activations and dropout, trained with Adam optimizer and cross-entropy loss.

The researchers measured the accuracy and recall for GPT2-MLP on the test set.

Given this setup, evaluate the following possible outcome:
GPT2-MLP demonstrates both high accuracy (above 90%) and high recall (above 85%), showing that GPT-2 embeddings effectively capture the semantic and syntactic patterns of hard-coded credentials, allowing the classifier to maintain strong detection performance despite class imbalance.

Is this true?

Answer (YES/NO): YES